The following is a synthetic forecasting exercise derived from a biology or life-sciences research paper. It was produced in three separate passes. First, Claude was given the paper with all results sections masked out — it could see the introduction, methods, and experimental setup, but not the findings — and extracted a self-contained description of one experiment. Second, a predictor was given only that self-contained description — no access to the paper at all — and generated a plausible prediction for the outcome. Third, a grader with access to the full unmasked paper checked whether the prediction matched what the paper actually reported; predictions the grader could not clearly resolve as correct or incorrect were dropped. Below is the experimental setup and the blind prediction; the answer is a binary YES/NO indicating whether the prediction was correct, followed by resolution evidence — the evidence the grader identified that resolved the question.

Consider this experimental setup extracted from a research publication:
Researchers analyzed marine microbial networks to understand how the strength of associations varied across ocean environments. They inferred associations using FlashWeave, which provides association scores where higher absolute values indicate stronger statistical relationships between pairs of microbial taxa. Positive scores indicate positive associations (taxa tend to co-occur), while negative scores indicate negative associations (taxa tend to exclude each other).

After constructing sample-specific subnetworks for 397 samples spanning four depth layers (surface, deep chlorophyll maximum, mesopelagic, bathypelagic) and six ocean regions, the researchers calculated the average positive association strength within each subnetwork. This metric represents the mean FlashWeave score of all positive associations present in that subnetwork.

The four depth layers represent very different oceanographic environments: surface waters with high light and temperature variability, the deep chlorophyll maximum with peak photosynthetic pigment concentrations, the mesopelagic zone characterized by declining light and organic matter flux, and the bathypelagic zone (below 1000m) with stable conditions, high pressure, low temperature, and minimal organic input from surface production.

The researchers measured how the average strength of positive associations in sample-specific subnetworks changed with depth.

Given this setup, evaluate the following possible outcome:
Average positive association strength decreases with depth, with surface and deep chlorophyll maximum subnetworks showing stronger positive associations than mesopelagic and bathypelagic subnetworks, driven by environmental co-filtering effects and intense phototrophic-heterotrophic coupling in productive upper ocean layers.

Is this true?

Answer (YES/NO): NO